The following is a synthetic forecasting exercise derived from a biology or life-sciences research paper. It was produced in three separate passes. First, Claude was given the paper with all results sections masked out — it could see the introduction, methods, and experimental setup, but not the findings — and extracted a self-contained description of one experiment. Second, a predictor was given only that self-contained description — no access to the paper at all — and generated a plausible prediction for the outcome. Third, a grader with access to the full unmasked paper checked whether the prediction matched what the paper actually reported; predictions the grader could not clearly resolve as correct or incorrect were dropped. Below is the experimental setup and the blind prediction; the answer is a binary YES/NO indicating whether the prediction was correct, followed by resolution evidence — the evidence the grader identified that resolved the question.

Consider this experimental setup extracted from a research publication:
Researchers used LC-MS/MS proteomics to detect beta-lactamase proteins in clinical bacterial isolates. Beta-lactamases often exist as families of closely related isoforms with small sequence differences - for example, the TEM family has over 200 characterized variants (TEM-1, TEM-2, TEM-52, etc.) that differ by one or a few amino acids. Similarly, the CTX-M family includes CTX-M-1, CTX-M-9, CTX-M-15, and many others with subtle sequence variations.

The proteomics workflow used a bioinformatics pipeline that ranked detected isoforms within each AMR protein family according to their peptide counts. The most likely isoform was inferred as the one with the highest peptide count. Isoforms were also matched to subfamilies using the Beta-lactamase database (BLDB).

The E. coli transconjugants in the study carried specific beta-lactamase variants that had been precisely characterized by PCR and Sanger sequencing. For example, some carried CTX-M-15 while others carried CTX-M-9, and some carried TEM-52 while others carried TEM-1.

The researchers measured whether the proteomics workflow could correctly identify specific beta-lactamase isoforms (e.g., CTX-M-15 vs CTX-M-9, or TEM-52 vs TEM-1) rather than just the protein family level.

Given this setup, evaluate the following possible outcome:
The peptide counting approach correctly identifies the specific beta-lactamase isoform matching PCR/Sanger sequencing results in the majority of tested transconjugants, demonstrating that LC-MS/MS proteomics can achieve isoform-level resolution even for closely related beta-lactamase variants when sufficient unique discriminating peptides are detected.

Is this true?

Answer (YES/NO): NO